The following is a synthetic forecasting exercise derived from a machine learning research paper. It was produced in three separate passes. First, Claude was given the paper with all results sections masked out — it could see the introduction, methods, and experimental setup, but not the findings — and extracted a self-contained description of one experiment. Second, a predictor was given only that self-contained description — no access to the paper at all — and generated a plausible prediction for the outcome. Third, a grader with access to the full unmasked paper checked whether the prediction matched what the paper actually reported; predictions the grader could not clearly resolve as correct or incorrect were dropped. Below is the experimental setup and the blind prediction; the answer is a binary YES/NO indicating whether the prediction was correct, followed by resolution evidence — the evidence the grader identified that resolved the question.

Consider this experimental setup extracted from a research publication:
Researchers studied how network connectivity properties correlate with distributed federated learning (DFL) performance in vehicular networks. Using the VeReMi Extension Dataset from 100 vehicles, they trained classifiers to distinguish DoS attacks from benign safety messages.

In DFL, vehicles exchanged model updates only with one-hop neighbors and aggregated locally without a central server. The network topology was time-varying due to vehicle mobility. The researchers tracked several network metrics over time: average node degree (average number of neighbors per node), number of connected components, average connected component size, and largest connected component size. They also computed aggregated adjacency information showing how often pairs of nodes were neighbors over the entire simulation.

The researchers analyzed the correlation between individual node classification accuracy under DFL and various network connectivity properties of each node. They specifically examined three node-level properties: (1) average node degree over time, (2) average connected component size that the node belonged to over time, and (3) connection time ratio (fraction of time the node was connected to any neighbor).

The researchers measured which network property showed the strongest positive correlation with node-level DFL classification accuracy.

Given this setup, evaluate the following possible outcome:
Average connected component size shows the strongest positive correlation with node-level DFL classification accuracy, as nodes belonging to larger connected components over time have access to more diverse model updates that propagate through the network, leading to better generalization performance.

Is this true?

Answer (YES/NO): YES